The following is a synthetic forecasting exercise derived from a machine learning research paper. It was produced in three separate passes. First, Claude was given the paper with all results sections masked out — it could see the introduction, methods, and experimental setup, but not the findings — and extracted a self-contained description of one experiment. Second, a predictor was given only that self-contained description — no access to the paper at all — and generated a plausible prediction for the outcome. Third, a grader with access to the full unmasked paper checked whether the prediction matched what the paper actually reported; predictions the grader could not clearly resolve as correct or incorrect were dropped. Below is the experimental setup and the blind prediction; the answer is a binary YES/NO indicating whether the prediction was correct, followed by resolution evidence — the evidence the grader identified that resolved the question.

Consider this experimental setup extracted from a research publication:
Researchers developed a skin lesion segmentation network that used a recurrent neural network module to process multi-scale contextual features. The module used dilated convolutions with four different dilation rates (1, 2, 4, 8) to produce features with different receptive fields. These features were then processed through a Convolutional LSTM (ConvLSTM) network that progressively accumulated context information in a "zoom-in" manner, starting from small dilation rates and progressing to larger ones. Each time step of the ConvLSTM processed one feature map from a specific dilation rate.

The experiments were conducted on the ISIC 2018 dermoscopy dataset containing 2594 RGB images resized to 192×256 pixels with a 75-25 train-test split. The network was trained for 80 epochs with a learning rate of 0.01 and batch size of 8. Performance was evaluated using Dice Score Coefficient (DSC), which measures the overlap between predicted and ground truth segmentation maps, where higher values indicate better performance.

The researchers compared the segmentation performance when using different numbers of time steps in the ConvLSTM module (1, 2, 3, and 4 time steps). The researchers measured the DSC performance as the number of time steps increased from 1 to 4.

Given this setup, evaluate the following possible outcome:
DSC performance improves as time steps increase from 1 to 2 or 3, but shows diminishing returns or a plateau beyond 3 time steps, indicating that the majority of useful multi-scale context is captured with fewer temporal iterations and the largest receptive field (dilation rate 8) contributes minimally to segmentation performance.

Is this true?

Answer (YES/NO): NO